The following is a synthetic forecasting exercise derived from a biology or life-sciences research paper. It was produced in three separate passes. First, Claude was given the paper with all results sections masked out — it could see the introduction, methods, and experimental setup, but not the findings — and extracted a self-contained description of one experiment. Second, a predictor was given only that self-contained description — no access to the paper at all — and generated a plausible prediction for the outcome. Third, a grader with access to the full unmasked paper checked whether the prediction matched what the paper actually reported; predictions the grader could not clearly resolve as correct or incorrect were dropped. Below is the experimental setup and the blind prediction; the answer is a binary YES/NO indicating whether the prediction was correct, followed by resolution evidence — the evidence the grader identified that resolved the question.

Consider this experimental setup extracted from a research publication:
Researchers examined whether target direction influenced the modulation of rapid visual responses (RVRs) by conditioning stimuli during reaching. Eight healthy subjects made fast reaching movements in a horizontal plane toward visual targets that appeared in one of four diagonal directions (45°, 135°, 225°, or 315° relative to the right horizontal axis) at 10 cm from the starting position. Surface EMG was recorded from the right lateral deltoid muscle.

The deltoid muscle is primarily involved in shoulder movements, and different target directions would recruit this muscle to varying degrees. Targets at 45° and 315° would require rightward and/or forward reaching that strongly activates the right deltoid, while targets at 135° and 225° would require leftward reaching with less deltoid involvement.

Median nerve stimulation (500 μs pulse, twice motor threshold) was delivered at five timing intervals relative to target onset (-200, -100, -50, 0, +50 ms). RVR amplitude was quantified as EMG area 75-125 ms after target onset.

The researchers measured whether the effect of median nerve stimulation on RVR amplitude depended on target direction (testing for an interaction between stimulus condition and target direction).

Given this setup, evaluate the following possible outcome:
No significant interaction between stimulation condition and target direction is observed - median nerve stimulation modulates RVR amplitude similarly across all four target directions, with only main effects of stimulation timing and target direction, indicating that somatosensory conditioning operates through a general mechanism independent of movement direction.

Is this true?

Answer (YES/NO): YES